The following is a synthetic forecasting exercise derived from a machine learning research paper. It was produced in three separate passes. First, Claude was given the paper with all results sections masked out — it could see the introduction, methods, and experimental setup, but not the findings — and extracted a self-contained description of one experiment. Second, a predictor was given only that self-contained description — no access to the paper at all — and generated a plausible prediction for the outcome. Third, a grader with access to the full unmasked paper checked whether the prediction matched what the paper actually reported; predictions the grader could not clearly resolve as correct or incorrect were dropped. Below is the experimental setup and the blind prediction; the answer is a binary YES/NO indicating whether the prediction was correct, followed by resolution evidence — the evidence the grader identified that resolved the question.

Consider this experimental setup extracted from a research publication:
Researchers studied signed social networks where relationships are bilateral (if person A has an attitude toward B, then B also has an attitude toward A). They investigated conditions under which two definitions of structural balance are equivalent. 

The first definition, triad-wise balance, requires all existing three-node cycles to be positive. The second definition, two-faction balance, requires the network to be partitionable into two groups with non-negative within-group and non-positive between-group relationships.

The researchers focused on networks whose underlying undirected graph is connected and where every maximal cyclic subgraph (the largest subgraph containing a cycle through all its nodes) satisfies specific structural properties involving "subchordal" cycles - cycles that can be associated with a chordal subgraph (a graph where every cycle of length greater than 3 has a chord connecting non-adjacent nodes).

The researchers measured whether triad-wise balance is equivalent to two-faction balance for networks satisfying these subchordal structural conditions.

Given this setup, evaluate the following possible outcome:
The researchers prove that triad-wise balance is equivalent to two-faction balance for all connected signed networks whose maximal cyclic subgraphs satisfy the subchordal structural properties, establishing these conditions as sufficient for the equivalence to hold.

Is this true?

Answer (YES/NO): YES